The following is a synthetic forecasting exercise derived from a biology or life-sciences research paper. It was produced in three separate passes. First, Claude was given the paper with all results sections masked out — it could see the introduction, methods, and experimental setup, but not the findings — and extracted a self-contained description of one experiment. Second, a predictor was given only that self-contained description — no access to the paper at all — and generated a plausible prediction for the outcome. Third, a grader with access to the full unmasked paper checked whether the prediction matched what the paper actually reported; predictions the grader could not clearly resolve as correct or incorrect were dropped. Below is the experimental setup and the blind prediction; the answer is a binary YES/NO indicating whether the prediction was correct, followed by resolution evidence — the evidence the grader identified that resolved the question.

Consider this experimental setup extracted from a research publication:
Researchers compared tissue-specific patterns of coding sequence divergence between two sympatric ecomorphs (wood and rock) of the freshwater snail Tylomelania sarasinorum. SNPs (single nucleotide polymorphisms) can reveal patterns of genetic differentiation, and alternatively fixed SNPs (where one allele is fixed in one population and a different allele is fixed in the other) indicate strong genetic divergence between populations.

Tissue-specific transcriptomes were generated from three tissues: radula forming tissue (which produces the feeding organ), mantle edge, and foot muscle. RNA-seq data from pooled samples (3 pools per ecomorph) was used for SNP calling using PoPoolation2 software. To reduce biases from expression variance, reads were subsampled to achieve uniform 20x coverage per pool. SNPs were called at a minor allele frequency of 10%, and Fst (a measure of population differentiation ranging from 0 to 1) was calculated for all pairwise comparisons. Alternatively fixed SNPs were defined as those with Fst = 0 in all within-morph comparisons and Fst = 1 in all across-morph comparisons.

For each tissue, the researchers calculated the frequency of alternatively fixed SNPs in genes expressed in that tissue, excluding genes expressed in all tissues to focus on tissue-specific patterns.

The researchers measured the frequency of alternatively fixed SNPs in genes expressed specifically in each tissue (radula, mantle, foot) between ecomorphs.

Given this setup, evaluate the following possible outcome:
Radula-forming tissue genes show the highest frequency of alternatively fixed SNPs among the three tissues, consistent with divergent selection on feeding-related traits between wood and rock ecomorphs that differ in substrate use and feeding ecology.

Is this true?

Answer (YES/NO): YES